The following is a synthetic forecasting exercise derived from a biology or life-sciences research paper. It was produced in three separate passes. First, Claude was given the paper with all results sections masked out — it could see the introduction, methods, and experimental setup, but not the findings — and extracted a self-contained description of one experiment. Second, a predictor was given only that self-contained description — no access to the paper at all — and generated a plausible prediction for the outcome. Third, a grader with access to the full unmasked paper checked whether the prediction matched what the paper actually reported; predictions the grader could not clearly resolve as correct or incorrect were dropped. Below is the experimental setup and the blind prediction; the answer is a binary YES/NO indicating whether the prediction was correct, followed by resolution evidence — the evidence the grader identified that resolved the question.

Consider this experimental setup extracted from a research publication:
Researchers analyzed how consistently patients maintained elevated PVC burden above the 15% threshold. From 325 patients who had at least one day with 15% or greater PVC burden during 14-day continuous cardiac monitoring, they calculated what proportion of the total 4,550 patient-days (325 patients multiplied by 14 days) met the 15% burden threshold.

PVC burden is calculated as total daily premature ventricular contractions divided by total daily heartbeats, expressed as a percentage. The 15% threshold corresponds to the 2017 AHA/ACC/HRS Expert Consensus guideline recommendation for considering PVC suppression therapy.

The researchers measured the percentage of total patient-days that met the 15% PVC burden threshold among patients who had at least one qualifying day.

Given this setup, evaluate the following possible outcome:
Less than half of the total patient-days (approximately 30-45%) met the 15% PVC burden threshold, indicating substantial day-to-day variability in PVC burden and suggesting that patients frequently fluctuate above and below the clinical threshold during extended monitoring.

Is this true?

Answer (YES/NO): NO